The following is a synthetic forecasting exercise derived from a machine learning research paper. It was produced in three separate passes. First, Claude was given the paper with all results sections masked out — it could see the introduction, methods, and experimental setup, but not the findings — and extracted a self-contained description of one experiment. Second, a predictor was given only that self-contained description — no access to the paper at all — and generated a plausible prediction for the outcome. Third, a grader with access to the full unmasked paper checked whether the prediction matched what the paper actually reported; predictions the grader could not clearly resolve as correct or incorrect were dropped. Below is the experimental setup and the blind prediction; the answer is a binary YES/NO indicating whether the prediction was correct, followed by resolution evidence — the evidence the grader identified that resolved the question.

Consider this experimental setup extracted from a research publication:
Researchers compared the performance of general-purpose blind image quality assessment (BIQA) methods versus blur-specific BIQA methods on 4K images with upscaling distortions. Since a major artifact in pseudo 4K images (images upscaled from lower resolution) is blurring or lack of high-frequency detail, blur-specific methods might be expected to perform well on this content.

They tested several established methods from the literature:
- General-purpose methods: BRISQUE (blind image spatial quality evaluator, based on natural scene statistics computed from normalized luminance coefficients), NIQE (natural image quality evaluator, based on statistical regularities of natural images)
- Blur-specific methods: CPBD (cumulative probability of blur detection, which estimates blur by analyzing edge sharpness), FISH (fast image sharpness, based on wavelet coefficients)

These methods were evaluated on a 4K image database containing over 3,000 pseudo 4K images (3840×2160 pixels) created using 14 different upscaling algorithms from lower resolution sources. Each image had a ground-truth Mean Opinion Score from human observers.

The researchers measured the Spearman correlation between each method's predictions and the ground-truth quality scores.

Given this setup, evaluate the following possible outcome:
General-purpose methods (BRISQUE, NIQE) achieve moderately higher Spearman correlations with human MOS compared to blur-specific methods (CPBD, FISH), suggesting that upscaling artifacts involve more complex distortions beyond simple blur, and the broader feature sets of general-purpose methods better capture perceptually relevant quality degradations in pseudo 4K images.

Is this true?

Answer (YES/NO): NO